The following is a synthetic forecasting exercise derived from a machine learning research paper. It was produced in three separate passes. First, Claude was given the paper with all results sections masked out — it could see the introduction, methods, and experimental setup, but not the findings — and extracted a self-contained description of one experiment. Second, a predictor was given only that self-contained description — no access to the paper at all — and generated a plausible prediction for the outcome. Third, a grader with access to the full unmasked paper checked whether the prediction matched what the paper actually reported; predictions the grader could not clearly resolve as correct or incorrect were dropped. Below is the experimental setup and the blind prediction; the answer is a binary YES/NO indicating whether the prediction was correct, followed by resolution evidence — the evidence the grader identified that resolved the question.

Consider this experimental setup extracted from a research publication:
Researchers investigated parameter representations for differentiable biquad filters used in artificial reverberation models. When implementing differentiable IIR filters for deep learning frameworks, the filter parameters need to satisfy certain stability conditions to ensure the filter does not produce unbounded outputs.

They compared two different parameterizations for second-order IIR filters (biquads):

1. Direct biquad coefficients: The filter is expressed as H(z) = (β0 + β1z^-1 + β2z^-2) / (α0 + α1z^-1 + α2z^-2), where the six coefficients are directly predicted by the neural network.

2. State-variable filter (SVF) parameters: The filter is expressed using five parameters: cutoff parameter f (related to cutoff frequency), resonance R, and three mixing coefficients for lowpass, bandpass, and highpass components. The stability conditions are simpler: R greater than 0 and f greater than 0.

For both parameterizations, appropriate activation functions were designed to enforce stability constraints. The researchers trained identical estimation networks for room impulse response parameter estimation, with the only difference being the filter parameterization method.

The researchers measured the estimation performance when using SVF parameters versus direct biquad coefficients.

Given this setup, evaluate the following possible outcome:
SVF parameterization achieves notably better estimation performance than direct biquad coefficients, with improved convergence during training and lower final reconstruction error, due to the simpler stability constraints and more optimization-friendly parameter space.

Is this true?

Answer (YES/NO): NO